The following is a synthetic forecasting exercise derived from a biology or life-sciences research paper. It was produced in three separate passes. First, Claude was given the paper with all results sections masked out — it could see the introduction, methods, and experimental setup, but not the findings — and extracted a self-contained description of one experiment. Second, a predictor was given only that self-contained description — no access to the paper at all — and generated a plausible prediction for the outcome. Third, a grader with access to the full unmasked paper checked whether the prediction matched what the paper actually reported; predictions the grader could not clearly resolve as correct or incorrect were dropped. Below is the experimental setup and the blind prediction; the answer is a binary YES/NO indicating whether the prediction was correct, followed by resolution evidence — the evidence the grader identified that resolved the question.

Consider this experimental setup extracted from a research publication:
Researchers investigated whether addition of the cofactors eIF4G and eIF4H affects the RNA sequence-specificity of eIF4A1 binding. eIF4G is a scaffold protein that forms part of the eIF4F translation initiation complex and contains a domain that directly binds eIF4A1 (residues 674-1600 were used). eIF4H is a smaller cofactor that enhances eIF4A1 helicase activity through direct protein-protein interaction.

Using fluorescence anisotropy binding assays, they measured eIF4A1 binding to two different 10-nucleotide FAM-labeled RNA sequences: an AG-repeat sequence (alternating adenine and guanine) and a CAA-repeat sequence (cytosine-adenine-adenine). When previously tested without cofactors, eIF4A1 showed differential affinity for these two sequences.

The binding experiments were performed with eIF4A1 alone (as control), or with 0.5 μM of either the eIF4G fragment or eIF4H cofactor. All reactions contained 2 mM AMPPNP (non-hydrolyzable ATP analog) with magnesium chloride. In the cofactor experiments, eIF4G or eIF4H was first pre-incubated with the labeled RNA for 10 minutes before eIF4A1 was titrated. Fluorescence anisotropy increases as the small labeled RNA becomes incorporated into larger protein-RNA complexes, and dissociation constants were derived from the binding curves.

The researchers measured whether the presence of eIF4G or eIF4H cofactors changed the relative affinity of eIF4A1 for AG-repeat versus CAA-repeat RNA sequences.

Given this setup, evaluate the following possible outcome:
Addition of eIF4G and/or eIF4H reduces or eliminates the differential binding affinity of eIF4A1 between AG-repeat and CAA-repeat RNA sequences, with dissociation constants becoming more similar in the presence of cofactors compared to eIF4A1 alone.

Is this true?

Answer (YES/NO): YES